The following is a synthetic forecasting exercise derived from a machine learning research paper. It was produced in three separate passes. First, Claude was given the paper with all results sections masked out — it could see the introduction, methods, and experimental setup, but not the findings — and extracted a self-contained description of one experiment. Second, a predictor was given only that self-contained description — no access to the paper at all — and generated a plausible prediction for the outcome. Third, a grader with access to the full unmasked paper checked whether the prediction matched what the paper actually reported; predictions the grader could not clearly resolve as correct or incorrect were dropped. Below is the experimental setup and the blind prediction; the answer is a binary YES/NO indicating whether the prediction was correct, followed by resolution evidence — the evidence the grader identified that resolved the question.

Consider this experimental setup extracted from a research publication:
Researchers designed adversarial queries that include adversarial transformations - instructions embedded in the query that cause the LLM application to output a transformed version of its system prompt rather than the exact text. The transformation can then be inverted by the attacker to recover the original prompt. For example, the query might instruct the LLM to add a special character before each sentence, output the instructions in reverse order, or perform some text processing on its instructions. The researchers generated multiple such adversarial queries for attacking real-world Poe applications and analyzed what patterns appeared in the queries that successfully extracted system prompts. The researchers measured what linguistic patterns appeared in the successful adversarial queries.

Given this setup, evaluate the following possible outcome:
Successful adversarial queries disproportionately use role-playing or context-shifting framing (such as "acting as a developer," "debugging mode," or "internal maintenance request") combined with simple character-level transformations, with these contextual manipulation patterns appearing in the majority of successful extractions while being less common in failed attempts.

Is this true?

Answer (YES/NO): NO